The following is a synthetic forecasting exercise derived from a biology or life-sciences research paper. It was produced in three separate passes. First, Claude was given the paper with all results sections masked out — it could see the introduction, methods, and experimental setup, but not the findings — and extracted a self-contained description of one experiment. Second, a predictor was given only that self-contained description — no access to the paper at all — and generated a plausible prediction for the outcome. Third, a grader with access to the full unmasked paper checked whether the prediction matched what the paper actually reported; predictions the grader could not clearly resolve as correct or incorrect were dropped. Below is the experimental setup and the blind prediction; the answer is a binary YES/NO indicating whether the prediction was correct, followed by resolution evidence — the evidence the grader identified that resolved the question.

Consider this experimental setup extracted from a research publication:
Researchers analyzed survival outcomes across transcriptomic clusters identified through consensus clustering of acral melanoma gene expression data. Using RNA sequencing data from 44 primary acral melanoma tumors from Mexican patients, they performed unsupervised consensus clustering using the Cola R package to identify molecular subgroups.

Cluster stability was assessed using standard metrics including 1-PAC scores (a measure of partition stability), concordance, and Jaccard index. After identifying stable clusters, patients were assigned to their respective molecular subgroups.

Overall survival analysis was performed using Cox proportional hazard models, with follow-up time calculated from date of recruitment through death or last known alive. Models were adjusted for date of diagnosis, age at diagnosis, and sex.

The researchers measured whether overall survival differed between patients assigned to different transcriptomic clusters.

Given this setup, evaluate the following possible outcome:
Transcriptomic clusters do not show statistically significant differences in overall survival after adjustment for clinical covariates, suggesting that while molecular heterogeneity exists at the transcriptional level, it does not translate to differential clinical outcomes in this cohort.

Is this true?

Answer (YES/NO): YES